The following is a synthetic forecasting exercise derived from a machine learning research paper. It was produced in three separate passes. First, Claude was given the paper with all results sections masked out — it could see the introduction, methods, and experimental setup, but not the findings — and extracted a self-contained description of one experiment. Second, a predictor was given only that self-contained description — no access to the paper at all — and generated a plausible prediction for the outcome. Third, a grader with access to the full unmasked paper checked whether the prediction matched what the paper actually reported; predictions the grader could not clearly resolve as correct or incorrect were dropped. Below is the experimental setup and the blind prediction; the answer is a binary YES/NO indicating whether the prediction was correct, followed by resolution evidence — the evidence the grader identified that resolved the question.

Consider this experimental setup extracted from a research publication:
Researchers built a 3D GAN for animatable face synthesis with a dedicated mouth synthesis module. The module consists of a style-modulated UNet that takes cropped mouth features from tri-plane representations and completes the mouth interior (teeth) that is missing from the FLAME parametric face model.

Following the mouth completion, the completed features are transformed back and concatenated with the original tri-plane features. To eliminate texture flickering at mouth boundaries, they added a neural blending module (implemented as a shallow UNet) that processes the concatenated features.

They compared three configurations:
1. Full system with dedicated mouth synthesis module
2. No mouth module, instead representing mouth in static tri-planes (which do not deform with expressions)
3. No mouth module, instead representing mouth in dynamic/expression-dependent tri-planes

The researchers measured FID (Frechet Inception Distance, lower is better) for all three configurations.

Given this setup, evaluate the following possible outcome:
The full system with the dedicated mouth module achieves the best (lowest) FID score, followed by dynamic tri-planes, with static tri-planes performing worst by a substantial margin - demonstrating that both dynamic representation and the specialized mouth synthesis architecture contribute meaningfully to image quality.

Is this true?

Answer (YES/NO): YES